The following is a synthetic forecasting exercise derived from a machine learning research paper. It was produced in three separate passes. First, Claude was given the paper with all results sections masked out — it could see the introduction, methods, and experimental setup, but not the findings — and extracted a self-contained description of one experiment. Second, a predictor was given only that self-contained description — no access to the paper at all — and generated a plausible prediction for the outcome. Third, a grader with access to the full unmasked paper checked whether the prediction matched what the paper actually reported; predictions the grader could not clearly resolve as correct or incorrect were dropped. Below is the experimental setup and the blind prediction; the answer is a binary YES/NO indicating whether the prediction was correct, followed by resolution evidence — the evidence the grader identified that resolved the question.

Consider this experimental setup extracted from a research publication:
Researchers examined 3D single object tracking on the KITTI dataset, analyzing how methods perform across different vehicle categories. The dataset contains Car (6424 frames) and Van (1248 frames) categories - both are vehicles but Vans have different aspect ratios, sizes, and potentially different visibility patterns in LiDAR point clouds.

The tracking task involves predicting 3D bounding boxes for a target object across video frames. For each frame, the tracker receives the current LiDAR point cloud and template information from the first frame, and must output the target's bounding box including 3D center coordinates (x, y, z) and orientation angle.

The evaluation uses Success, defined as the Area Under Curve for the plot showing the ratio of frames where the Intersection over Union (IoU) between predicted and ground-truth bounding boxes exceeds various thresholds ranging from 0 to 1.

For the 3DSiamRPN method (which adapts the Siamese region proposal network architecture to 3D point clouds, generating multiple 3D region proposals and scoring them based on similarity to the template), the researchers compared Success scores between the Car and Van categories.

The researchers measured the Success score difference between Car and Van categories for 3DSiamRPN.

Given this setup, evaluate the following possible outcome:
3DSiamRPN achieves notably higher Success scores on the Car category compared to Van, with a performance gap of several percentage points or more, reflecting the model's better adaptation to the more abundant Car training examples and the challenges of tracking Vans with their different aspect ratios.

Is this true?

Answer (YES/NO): YES